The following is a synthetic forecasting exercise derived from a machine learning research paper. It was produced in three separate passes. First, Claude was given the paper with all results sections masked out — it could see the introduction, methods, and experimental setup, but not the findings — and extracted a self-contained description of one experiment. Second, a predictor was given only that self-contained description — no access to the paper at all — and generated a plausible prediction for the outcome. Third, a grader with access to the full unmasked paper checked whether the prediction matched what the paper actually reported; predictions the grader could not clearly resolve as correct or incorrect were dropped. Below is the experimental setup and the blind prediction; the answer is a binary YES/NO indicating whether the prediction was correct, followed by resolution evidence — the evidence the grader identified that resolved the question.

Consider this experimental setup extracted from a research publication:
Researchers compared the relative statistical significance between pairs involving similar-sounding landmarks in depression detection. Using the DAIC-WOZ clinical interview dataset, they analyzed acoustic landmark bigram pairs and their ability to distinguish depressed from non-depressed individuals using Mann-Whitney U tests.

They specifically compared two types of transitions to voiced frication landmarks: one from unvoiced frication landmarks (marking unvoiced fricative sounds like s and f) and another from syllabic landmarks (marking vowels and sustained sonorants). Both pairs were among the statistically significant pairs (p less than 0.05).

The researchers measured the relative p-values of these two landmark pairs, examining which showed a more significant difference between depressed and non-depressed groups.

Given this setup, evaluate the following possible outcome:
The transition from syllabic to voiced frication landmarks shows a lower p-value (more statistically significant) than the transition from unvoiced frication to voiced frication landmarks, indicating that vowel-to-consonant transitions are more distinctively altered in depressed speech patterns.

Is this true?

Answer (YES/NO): YES